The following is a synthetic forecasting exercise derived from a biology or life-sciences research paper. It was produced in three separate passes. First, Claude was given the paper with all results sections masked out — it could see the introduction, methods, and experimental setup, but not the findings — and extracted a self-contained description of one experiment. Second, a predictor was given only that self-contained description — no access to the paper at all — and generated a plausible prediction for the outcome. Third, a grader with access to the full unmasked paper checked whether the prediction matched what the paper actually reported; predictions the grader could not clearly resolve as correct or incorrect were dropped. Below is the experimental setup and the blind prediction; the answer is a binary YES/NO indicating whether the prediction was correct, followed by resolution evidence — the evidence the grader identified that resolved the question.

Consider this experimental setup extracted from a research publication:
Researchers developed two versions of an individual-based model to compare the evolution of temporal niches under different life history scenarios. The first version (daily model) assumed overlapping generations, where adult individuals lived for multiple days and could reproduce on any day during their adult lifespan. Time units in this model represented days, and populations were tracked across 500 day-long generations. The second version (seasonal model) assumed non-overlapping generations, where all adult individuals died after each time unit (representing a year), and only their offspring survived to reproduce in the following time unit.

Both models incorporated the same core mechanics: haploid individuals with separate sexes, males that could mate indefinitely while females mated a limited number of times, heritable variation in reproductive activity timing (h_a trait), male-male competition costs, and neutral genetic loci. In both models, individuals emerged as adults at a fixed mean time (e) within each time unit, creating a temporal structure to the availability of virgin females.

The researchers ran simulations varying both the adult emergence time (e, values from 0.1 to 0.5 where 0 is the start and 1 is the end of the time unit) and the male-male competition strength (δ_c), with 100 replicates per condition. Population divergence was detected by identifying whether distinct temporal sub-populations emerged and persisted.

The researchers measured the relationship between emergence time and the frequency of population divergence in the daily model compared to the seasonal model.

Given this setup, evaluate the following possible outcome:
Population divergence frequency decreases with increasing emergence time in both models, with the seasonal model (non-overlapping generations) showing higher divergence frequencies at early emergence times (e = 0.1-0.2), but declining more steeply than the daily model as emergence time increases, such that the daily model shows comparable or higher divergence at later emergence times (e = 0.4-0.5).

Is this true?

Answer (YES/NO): NO